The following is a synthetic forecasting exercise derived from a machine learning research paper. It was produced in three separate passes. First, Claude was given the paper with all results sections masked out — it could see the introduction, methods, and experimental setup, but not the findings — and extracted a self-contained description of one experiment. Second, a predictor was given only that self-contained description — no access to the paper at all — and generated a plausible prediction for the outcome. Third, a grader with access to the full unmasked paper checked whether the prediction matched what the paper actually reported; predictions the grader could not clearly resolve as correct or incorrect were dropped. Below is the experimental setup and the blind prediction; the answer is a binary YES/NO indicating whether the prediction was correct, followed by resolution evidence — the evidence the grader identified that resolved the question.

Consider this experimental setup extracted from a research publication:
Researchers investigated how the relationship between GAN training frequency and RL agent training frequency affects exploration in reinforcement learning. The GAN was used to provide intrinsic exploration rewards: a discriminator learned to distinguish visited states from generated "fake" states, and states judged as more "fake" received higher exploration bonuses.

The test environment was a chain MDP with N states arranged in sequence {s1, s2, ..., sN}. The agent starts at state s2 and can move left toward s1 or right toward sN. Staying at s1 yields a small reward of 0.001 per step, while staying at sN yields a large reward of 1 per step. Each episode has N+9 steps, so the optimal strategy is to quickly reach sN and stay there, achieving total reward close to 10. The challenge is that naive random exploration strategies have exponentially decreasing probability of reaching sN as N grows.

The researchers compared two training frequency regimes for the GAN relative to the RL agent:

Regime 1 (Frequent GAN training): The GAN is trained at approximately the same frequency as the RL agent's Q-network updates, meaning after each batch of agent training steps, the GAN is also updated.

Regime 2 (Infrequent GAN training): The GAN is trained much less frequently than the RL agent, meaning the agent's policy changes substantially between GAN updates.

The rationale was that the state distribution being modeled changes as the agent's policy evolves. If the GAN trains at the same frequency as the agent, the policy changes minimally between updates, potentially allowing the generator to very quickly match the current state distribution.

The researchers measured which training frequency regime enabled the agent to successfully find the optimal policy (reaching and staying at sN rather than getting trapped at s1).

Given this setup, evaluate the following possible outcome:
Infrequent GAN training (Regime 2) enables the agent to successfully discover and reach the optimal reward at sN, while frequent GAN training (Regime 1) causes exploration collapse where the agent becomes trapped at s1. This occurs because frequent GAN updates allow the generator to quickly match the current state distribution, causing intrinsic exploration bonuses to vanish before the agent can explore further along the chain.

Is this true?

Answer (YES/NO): YES